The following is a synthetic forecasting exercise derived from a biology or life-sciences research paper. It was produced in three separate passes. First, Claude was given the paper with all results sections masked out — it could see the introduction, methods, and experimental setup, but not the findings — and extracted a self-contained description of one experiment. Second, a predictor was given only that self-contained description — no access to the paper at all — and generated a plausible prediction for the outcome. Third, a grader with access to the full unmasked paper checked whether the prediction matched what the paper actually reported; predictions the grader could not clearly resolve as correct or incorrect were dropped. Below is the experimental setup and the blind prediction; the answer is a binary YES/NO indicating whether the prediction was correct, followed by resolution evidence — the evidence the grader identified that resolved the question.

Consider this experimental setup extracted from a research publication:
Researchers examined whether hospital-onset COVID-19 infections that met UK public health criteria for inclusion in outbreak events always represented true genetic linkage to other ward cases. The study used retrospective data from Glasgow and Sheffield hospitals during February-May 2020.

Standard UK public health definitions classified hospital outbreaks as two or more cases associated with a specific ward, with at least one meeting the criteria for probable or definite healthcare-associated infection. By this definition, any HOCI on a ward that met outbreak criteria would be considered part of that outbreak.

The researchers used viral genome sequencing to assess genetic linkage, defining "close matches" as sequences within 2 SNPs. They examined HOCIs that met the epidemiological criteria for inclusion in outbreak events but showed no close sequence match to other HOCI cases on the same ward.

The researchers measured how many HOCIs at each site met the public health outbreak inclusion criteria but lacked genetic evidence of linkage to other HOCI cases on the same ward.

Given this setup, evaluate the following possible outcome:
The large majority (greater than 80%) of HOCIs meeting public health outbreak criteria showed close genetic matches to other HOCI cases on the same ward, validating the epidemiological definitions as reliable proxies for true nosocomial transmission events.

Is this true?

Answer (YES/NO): NO